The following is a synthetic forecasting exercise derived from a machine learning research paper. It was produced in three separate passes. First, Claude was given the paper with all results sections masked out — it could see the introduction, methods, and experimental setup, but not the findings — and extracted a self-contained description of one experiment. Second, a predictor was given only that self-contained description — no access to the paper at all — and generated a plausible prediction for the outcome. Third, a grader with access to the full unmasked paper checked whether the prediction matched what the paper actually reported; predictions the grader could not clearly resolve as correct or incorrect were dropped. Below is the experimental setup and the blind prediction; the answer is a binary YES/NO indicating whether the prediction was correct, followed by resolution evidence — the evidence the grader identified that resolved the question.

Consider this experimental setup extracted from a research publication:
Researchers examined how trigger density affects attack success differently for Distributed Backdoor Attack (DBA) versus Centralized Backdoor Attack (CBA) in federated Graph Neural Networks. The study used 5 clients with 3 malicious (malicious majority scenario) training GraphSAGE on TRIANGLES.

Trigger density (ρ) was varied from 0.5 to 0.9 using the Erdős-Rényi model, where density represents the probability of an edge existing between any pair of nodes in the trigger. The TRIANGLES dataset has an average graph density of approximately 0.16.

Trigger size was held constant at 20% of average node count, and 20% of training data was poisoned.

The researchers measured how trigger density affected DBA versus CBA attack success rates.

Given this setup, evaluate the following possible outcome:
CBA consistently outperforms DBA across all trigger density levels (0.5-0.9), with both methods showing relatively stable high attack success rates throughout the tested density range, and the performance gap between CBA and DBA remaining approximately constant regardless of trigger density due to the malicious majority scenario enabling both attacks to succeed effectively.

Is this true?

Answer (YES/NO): NO